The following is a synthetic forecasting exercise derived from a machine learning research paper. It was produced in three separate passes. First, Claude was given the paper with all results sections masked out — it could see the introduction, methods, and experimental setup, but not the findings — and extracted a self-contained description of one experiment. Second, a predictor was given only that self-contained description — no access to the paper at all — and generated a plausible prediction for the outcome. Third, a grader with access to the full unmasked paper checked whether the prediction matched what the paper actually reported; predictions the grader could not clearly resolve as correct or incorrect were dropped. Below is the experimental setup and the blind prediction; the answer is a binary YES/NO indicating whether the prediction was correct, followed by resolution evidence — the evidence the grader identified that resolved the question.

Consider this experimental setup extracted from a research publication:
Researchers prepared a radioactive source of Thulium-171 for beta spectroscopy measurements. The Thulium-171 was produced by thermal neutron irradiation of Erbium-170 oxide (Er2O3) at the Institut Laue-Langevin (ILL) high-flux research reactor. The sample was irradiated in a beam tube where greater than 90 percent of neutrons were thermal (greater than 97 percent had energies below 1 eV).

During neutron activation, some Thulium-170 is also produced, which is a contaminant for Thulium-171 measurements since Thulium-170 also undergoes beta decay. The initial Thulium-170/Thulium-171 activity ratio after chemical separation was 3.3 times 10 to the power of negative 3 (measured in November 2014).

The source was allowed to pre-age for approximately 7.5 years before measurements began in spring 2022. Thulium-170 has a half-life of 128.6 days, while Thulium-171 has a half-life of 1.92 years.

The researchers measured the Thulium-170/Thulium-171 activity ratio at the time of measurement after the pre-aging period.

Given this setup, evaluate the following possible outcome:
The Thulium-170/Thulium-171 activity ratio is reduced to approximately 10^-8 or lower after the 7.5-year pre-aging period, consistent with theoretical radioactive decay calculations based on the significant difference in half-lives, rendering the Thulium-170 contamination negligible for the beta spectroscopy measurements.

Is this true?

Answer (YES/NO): YES